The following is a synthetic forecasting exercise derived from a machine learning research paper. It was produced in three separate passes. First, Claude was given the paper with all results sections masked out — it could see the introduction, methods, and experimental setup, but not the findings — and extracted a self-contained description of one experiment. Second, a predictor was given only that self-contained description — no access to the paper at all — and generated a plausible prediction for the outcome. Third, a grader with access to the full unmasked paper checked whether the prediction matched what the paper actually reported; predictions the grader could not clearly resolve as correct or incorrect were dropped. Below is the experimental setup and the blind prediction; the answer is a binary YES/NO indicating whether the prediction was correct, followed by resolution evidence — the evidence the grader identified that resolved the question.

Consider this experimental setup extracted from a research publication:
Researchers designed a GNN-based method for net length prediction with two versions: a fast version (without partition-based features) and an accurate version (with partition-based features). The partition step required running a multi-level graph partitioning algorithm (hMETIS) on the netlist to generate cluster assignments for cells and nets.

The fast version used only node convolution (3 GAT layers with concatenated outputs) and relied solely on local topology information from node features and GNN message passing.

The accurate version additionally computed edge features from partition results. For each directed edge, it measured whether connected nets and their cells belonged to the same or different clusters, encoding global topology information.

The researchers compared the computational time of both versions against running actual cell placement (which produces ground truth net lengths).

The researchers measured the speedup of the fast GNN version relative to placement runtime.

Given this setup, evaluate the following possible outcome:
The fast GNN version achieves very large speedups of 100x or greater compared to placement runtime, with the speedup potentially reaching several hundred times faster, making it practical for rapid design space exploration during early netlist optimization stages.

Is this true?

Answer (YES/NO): NO